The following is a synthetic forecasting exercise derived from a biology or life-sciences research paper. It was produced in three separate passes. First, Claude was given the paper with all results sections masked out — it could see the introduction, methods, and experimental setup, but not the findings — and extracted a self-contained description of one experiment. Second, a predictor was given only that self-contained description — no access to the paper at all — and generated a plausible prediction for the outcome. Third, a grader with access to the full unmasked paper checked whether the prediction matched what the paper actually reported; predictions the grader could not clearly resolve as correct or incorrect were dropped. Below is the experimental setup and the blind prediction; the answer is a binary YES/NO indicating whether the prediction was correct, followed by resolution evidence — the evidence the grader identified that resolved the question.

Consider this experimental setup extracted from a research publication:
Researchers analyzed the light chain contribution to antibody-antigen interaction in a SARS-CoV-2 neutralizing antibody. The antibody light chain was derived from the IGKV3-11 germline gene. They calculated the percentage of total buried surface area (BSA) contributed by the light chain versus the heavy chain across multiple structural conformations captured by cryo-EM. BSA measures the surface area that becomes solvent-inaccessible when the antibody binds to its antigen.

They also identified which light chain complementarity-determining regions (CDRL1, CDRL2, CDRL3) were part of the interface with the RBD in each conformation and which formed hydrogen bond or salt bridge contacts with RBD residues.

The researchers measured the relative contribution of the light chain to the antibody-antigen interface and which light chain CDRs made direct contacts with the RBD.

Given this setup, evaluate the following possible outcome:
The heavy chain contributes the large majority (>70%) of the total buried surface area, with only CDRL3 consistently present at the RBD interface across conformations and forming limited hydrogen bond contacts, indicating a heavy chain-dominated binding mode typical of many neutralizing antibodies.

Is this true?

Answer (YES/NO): NO